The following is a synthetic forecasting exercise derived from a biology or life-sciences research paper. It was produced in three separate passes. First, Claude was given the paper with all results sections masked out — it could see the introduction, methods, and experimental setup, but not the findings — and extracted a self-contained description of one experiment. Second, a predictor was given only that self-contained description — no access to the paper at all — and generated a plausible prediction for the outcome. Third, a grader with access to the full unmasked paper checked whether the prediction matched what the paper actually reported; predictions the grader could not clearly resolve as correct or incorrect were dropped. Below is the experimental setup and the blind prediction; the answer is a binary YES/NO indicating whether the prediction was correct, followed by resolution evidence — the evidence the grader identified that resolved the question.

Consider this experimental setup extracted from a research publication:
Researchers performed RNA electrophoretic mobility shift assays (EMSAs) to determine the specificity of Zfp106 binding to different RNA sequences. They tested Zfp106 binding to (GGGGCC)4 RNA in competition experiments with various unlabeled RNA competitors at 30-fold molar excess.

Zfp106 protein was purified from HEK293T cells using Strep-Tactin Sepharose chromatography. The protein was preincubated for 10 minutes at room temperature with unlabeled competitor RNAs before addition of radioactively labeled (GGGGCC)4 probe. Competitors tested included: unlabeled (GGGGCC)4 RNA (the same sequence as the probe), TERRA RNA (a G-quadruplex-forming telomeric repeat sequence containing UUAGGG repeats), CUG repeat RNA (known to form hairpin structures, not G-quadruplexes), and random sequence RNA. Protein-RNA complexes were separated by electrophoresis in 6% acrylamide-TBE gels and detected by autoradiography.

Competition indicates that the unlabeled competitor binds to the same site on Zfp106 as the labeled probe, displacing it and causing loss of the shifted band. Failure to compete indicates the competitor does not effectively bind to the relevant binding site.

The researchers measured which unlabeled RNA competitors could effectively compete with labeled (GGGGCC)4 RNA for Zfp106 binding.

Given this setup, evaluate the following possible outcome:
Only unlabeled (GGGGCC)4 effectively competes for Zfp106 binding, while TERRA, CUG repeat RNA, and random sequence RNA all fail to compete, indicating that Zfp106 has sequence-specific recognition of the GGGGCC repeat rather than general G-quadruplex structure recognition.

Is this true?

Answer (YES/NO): NO